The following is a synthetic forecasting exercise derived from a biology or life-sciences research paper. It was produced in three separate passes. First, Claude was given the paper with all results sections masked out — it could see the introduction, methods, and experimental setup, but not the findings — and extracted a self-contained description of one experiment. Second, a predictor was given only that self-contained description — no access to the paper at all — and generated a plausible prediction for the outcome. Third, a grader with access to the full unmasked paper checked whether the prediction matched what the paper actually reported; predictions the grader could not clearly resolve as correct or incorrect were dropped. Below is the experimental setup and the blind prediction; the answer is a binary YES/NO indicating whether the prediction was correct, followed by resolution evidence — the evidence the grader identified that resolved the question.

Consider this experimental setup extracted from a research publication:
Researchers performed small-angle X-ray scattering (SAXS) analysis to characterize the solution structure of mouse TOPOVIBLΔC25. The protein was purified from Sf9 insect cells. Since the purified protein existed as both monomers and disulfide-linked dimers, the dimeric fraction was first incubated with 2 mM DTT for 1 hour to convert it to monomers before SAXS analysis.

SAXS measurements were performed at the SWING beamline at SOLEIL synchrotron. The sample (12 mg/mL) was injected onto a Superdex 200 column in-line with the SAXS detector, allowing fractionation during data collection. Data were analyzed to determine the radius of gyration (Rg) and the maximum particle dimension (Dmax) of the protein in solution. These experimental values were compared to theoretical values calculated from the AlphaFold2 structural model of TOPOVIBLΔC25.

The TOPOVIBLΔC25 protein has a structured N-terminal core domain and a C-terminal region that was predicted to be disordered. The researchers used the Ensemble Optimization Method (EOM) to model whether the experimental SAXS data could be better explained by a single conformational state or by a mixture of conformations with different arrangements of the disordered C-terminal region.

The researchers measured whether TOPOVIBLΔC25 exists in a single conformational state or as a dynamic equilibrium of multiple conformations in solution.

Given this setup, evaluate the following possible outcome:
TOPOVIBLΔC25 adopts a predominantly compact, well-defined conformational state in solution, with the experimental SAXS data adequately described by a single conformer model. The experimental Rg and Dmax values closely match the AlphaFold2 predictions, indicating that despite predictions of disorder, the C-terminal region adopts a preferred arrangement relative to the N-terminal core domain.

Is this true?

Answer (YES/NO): NO